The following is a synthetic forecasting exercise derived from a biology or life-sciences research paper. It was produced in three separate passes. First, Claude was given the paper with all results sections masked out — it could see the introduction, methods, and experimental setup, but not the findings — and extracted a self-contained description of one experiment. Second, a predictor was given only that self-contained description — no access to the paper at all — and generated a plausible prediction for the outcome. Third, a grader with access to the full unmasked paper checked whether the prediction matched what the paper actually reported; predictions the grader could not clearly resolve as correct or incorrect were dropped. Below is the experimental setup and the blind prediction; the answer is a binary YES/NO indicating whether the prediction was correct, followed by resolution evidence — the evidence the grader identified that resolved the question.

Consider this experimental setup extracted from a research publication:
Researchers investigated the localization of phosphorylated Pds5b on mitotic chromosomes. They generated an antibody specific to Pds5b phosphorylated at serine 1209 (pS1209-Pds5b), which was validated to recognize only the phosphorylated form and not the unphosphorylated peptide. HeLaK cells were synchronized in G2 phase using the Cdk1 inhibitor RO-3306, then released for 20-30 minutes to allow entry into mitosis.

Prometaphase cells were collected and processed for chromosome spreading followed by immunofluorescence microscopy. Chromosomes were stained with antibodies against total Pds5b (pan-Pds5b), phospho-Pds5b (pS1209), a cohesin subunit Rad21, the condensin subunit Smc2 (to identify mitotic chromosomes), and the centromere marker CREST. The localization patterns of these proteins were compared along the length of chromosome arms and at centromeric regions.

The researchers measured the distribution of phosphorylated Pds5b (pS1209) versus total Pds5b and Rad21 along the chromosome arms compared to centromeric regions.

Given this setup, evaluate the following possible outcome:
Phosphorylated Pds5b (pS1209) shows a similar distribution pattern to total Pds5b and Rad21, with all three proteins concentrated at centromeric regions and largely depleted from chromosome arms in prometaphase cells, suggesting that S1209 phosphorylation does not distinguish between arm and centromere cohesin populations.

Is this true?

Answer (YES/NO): NO